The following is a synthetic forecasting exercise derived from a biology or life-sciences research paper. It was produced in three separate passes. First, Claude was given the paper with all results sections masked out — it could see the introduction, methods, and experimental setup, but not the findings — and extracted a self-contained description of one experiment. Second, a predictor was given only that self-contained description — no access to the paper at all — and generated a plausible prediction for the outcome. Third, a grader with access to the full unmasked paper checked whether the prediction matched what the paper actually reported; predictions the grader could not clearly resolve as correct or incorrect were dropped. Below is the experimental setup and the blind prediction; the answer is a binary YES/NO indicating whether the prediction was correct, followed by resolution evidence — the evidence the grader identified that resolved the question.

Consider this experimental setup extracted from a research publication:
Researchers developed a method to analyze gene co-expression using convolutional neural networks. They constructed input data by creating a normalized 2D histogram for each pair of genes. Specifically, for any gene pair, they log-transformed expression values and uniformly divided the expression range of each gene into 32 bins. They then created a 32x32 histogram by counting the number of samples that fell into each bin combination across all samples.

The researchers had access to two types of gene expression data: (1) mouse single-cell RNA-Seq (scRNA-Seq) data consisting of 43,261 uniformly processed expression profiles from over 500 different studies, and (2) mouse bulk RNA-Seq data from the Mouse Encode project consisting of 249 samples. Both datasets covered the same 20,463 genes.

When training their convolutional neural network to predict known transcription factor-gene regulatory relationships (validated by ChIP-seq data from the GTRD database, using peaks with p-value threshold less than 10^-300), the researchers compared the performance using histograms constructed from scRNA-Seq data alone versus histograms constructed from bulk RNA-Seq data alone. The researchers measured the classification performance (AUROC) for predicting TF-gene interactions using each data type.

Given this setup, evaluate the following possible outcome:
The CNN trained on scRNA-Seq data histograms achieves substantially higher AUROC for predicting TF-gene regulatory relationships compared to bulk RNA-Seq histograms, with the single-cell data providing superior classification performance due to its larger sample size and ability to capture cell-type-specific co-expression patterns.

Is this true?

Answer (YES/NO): NO